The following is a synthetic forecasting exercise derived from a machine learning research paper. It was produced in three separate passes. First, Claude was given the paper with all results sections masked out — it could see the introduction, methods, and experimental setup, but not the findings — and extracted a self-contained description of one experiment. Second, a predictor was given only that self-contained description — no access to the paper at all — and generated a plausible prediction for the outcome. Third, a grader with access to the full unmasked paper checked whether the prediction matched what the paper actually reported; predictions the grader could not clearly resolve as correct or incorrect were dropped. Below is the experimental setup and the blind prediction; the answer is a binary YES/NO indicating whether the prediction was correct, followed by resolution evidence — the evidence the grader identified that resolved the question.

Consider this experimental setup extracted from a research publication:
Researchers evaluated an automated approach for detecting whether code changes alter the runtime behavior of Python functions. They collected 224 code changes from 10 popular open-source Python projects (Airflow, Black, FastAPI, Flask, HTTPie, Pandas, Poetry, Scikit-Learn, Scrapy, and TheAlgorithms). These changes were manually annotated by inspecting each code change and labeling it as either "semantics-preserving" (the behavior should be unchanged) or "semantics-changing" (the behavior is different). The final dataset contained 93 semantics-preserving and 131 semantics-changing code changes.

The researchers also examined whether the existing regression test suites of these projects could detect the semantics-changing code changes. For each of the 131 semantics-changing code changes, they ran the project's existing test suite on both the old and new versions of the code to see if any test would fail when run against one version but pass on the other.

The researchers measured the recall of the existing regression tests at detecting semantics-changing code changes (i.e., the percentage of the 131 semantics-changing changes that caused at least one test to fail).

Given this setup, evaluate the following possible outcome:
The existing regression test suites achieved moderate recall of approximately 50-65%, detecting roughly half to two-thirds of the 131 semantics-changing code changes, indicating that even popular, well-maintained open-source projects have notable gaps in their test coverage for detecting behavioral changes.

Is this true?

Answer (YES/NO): NO